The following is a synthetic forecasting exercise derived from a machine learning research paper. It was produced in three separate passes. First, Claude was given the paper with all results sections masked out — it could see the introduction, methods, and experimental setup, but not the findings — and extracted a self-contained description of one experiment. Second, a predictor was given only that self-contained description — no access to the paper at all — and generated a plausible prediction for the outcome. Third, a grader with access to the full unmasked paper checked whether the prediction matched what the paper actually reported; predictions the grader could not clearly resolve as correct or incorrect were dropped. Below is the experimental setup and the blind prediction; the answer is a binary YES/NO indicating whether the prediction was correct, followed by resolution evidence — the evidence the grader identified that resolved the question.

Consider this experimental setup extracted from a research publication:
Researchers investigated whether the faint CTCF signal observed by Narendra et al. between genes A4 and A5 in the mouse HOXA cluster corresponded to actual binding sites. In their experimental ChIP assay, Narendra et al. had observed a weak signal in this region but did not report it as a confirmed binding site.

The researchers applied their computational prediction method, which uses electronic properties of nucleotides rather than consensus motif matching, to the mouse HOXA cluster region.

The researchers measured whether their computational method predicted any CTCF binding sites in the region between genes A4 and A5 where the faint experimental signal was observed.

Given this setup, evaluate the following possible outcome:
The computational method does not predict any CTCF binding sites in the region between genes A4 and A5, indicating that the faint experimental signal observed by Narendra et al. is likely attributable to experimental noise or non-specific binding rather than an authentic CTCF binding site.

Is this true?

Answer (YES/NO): NO